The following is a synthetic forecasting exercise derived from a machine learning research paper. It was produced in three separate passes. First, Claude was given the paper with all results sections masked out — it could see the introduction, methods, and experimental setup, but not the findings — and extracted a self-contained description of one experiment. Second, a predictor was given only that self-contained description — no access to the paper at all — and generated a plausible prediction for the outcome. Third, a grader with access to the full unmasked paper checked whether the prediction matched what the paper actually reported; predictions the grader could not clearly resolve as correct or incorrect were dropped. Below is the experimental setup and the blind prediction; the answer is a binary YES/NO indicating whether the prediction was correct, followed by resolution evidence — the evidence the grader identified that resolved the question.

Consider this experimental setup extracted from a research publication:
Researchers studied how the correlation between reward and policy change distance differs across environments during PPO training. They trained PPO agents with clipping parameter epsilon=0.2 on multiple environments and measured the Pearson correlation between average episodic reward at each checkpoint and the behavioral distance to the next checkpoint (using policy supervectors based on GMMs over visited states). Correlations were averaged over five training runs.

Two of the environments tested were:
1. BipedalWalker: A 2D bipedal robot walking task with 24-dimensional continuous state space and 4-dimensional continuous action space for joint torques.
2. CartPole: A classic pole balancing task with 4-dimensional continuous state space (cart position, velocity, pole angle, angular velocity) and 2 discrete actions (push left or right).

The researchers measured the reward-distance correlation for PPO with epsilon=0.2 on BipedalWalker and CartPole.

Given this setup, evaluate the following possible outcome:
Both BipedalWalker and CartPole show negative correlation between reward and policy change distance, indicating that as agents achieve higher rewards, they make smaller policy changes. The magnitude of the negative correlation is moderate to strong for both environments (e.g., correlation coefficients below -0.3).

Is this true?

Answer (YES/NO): NO